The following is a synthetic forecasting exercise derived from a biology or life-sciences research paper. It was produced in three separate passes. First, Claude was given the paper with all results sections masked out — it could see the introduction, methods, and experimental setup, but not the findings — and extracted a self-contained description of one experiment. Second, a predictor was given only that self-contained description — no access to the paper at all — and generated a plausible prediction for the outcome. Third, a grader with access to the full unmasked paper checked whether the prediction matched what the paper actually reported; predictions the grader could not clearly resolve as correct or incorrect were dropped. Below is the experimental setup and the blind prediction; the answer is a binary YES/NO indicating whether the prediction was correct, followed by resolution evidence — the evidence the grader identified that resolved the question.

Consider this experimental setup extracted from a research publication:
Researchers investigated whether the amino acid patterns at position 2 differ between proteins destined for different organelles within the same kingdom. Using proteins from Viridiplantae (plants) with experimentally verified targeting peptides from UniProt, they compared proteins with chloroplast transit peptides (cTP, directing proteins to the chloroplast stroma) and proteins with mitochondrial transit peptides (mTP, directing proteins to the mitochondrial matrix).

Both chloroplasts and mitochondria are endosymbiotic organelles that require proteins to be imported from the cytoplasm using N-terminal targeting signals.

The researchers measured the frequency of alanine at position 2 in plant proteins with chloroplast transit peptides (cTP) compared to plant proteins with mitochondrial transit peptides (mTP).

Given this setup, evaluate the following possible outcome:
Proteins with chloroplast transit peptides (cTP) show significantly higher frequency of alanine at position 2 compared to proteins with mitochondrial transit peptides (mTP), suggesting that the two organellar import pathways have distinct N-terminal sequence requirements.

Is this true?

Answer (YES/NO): YES